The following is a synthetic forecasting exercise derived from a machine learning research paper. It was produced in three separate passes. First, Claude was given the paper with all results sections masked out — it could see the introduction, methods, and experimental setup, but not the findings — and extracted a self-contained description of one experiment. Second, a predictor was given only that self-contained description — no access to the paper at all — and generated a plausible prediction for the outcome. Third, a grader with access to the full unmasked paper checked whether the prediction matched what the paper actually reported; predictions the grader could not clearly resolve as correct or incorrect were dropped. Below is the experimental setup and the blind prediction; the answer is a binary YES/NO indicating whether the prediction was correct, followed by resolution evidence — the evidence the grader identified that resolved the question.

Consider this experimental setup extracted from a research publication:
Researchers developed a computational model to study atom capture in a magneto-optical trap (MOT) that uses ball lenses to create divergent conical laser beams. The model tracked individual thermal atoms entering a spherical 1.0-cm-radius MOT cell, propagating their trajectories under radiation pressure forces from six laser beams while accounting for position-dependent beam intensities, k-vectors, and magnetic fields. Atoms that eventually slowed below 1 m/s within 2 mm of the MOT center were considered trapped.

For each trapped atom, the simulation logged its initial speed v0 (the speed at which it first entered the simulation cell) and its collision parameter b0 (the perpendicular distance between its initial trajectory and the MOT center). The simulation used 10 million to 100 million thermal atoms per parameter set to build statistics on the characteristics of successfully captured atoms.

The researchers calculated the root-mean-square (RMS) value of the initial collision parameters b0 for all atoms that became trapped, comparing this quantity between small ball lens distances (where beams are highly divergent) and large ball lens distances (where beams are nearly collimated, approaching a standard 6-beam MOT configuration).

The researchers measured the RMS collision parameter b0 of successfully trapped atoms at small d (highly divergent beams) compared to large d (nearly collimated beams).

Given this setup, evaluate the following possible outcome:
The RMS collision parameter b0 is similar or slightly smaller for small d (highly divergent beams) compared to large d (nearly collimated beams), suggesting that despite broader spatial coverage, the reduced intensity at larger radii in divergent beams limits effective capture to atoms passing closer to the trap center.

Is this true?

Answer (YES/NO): NO